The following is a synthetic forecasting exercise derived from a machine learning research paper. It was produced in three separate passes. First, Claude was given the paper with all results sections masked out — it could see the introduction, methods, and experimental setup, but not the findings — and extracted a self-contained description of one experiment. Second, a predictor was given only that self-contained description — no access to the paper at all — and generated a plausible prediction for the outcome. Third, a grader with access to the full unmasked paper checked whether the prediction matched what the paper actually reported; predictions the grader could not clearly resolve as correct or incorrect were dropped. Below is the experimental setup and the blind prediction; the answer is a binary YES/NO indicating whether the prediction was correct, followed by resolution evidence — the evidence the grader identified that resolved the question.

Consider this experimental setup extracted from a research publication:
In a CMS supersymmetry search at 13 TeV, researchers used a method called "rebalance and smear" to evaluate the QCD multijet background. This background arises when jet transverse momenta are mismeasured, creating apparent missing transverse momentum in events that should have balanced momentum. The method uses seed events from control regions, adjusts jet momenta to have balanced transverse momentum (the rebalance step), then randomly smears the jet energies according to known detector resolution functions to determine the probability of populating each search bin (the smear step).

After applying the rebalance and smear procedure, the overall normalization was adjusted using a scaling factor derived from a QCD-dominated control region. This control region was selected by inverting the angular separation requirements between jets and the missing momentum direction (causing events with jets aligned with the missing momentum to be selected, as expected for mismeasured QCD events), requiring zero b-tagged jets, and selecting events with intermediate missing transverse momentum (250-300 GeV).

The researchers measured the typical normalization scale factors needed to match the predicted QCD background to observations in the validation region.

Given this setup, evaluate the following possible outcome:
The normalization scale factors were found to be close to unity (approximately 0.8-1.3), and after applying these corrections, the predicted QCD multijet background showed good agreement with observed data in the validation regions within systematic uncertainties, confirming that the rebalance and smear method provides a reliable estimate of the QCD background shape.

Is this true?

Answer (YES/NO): NO